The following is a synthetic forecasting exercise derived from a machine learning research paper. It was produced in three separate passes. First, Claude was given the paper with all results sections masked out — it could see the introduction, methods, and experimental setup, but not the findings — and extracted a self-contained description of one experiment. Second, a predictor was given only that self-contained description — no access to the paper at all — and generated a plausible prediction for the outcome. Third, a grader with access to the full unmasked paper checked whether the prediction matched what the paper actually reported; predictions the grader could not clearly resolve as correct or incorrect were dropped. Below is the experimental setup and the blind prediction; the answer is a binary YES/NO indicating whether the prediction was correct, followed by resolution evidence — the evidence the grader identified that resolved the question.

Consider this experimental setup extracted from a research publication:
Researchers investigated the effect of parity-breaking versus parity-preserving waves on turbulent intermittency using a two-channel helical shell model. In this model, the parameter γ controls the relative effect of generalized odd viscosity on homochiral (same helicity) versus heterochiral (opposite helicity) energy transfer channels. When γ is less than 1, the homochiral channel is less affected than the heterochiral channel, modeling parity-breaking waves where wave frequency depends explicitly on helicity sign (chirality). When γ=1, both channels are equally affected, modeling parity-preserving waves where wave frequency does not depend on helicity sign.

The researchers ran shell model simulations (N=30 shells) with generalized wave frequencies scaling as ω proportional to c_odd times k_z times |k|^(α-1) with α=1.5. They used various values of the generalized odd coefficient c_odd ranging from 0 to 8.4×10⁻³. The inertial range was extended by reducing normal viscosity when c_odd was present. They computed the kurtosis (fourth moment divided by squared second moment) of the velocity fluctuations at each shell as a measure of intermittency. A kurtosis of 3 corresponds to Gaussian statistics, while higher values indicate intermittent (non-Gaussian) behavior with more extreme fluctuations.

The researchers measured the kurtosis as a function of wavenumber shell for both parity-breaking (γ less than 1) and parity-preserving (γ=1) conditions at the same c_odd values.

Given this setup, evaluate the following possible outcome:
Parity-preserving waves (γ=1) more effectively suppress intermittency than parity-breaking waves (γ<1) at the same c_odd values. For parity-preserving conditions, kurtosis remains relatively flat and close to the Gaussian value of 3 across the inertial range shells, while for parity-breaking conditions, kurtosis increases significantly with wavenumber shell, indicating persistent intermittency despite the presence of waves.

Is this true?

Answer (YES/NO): NO